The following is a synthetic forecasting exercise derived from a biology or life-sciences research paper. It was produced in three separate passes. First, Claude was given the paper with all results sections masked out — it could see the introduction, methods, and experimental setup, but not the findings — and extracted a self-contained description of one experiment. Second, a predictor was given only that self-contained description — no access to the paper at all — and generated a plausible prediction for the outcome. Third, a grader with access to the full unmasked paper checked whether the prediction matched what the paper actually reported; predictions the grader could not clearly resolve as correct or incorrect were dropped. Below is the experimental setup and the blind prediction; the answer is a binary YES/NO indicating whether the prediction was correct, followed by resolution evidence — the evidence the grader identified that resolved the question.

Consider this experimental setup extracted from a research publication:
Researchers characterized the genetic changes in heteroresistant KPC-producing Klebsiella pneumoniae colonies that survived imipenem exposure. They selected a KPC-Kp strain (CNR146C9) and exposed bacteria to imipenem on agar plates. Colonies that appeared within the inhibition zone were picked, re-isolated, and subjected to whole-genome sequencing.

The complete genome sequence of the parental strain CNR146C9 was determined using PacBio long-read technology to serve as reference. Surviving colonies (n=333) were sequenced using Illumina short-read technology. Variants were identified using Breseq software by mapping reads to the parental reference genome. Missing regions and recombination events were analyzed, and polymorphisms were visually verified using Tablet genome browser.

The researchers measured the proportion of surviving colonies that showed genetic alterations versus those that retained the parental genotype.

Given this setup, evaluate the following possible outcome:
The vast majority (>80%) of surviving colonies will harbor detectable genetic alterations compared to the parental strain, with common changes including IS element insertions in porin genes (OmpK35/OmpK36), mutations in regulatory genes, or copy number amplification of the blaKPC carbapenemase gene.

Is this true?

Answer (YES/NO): NO